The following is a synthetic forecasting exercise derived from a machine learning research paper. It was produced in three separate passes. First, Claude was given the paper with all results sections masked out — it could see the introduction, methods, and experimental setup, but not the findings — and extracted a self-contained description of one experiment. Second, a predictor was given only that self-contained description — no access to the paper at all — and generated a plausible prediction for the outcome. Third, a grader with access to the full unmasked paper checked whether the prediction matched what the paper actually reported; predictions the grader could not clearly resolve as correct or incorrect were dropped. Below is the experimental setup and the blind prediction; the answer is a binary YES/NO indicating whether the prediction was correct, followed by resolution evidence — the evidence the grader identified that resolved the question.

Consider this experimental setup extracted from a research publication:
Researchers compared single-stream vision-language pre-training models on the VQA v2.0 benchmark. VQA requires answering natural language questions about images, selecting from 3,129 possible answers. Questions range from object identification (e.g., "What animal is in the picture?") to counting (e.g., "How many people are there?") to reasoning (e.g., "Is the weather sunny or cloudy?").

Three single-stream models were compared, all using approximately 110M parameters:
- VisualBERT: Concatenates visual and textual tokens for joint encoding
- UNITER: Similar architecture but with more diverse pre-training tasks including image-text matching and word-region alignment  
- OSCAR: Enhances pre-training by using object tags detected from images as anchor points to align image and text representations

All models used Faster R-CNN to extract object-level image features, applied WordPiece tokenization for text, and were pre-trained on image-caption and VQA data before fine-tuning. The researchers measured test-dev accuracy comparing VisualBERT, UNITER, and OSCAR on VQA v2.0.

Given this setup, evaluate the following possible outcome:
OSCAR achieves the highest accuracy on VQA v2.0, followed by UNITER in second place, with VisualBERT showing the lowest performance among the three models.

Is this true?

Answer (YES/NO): YES